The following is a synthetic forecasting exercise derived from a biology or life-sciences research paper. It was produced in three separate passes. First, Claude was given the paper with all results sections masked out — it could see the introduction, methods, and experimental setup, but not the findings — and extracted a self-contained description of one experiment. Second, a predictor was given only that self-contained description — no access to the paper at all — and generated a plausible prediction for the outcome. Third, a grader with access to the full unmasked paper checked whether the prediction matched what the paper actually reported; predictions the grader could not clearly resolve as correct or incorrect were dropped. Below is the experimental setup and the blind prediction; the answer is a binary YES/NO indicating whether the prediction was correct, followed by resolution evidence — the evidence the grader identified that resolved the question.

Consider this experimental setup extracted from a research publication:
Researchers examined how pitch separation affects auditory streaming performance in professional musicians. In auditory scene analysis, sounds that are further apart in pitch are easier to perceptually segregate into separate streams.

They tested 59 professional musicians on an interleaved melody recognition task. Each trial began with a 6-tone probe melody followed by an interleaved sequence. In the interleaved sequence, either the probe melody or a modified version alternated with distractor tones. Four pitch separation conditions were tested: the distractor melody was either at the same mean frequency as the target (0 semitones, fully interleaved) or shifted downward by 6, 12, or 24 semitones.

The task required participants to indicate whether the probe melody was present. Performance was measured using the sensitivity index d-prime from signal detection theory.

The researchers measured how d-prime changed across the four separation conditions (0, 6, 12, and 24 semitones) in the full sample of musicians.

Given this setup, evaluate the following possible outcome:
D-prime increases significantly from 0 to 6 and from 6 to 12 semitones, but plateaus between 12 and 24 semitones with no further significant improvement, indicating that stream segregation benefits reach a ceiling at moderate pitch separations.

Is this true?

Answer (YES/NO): YES